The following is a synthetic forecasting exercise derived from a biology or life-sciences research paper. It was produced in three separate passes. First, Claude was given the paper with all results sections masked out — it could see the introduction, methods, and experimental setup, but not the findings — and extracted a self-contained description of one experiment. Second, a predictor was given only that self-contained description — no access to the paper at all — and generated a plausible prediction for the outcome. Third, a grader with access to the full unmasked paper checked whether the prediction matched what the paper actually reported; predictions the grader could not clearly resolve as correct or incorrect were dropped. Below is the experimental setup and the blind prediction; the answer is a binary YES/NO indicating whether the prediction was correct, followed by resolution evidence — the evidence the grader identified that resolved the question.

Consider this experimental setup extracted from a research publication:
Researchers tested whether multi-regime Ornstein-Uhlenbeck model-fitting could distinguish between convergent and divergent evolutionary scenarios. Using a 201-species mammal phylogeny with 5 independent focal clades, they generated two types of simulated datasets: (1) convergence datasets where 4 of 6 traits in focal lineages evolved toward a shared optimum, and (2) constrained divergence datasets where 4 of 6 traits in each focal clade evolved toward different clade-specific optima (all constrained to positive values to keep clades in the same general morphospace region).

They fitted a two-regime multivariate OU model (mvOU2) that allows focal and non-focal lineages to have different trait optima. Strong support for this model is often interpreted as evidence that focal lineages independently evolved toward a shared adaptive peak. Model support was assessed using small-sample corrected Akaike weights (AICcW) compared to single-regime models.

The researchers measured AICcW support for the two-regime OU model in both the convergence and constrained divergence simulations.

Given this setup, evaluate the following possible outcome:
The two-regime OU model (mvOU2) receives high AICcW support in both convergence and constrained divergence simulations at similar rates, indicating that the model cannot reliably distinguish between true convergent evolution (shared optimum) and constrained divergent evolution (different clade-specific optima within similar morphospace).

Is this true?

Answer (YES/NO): YES